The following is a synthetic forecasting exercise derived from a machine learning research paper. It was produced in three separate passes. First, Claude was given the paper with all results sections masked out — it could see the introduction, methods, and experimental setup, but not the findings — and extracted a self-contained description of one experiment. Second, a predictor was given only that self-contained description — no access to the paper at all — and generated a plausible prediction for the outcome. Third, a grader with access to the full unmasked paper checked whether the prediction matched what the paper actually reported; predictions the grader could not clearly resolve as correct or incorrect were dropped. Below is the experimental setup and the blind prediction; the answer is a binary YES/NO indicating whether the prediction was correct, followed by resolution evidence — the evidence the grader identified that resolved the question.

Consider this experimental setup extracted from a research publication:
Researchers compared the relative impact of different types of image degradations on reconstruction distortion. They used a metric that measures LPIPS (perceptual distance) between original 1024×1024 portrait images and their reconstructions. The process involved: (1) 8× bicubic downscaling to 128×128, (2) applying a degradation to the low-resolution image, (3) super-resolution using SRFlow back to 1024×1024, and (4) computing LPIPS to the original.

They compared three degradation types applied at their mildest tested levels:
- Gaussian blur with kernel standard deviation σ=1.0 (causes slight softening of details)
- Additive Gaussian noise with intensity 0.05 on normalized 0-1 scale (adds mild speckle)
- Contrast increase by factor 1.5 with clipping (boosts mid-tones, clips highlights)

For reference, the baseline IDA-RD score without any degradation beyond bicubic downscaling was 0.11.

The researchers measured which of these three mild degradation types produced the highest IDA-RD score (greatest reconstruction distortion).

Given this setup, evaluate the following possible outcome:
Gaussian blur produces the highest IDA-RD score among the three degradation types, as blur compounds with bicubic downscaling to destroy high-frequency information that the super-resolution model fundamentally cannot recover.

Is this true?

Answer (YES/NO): NO